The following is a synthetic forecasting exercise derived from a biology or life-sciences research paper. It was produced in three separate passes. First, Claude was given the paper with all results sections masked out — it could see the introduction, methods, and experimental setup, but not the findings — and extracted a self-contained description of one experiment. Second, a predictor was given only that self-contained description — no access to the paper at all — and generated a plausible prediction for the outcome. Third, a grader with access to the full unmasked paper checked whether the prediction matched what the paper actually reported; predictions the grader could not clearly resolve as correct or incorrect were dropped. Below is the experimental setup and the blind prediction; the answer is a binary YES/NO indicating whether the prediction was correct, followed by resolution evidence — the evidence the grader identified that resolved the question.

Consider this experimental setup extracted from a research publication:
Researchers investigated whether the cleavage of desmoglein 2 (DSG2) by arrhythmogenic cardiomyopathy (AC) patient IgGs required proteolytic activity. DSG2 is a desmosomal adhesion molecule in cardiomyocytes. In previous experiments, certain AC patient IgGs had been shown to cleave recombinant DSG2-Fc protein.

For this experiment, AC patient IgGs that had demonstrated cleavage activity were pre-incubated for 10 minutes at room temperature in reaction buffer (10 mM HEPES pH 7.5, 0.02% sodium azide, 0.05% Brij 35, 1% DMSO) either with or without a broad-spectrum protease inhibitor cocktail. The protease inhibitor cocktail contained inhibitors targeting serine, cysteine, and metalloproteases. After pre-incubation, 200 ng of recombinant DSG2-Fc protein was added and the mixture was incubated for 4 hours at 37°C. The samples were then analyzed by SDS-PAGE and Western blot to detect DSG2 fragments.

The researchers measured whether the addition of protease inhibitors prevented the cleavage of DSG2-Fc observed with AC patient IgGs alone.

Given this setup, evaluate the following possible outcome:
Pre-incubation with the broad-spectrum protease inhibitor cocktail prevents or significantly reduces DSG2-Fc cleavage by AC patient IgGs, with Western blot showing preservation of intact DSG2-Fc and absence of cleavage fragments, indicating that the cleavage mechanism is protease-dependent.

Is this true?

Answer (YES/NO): YES